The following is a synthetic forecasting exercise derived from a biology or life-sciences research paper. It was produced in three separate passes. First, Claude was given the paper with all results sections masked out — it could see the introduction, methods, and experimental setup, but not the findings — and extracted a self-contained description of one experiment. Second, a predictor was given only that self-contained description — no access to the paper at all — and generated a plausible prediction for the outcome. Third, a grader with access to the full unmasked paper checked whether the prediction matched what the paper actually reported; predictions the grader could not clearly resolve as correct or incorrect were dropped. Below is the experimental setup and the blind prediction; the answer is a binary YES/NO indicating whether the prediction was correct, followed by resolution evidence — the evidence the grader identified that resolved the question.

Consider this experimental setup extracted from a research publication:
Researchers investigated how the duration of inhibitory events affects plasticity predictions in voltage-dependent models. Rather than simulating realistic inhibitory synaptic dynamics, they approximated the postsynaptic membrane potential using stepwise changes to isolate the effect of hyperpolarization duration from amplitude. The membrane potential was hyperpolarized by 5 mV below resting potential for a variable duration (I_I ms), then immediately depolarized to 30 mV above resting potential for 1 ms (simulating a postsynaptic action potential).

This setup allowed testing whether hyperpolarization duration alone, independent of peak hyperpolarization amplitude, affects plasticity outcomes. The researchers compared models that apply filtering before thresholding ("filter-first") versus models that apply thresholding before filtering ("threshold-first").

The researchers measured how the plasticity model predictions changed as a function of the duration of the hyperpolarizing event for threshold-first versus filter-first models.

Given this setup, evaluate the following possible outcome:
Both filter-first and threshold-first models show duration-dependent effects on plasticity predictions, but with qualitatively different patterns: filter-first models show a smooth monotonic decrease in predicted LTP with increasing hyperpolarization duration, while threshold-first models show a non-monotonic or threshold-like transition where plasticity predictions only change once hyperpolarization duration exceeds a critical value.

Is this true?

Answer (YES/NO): NO